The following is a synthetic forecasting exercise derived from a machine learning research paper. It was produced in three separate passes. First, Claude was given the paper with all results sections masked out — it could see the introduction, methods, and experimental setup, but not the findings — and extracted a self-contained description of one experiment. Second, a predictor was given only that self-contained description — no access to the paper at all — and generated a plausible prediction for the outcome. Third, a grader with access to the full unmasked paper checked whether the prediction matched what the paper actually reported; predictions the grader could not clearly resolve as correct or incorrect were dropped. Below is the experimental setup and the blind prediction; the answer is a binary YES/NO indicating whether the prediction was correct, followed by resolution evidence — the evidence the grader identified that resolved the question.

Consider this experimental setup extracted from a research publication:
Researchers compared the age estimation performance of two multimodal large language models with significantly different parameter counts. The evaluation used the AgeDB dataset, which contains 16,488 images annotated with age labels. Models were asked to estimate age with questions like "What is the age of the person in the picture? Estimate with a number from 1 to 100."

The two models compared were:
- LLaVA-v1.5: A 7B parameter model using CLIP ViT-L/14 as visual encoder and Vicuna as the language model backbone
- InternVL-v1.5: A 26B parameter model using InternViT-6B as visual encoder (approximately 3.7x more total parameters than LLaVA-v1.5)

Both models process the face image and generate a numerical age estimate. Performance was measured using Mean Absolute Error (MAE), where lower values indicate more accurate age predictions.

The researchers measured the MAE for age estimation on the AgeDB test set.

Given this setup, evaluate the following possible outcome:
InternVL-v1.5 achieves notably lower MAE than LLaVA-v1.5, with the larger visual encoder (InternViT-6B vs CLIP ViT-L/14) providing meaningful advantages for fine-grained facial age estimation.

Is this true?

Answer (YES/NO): NO